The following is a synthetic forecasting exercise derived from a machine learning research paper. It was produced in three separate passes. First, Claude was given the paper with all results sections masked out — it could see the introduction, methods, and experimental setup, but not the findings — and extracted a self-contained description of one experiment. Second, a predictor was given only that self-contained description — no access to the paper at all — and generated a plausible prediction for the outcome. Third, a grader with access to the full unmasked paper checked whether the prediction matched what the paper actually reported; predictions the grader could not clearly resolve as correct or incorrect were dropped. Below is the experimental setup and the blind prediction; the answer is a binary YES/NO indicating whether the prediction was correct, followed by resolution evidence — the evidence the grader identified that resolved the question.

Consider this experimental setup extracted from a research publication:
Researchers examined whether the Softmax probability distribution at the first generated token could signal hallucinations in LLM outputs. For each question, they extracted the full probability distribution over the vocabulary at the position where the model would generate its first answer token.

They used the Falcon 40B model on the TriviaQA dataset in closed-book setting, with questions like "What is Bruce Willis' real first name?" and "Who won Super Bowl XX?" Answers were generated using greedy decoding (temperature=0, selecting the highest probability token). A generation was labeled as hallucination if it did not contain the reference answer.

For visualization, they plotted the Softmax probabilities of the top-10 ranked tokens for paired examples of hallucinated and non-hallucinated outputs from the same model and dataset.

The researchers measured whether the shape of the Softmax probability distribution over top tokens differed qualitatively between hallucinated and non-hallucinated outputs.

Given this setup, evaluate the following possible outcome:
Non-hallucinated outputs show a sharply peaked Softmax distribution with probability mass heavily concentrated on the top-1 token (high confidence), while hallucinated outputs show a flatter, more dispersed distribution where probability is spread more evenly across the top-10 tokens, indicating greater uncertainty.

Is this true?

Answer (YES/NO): YES